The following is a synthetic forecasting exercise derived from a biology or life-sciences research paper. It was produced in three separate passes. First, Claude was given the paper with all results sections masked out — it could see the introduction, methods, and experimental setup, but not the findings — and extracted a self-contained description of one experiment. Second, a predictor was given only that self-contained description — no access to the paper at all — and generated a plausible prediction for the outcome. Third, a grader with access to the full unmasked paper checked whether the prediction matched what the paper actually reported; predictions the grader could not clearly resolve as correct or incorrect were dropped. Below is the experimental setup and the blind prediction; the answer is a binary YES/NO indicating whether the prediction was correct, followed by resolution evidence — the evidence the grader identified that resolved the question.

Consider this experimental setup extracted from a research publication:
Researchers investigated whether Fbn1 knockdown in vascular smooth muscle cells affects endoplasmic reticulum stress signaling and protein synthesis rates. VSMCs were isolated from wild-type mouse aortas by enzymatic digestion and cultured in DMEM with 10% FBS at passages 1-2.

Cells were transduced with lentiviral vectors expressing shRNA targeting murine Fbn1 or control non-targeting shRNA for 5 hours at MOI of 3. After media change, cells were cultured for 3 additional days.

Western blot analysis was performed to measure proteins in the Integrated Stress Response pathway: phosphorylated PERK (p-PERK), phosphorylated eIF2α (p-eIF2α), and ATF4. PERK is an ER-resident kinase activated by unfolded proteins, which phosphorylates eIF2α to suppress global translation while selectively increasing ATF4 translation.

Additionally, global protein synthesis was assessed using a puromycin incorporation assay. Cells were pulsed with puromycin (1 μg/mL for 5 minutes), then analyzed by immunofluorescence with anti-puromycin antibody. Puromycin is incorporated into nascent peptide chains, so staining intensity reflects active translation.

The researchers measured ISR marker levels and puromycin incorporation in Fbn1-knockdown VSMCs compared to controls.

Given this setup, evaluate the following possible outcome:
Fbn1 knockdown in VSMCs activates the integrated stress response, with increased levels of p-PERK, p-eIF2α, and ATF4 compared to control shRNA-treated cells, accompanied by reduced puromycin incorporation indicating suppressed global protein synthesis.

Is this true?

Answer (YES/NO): YES